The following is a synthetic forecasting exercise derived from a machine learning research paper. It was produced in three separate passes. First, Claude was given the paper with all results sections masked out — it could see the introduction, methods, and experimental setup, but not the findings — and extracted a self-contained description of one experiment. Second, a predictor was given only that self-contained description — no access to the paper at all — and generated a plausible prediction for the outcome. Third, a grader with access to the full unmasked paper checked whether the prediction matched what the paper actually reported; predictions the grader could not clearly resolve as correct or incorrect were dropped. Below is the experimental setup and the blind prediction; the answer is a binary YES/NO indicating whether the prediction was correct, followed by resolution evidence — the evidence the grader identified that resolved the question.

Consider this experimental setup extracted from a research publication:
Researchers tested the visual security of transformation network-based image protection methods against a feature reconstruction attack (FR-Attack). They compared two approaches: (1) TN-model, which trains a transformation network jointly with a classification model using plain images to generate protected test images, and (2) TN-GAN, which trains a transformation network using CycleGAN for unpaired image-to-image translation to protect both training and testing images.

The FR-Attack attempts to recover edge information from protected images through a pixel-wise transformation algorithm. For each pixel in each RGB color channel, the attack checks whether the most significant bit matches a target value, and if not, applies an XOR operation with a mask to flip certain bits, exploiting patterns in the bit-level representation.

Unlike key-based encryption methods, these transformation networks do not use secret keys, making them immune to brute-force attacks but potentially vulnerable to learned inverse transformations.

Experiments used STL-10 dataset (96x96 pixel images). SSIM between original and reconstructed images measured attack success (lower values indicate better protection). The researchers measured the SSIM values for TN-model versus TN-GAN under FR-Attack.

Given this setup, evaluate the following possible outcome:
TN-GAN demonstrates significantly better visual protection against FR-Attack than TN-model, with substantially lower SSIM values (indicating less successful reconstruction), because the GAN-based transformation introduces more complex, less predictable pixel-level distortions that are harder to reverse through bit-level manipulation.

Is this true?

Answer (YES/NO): NO